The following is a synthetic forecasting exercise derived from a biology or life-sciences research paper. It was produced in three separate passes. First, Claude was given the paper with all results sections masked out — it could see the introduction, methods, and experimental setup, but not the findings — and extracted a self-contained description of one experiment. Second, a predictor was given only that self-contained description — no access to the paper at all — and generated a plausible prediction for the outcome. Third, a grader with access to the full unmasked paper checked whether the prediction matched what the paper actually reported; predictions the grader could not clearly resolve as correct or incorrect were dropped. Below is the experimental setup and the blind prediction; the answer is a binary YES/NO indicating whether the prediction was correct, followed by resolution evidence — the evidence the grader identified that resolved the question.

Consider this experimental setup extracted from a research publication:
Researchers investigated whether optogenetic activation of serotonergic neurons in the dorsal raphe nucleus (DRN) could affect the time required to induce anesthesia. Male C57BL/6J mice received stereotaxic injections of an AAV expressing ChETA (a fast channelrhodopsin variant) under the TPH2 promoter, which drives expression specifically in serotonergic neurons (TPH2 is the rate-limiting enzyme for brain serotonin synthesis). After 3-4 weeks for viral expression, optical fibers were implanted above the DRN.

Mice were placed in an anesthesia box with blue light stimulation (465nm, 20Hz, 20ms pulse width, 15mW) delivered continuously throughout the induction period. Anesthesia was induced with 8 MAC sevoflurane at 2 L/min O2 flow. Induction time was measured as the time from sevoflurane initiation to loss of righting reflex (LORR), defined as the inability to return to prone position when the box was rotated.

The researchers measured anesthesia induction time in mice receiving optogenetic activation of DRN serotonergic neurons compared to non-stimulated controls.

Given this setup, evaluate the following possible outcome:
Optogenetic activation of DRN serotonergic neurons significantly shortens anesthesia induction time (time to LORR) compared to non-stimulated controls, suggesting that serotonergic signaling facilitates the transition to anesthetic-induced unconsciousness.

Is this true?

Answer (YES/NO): NO